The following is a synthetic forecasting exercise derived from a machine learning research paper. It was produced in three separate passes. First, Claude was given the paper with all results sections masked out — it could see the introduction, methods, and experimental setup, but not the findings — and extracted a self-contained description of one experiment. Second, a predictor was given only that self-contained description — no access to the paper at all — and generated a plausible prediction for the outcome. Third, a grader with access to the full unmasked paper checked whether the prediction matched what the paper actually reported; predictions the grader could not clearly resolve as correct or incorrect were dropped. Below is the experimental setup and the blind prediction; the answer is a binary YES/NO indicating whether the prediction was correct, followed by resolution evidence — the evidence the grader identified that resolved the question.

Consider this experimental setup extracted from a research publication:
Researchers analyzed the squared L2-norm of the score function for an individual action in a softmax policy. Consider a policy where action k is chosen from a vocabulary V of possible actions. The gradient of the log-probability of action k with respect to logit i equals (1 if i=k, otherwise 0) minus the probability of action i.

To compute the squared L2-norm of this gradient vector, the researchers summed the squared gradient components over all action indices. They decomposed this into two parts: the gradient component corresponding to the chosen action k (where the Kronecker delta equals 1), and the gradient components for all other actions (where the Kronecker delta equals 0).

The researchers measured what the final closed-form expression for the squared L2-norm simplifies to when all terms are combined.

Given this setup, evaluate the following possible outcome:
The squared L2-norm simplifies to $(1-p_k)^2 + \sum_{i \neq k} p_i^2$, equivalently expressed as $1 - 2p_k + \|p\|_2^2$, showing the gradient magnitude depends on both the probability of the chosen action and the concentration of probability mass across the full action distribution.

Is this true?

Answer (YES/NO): YES